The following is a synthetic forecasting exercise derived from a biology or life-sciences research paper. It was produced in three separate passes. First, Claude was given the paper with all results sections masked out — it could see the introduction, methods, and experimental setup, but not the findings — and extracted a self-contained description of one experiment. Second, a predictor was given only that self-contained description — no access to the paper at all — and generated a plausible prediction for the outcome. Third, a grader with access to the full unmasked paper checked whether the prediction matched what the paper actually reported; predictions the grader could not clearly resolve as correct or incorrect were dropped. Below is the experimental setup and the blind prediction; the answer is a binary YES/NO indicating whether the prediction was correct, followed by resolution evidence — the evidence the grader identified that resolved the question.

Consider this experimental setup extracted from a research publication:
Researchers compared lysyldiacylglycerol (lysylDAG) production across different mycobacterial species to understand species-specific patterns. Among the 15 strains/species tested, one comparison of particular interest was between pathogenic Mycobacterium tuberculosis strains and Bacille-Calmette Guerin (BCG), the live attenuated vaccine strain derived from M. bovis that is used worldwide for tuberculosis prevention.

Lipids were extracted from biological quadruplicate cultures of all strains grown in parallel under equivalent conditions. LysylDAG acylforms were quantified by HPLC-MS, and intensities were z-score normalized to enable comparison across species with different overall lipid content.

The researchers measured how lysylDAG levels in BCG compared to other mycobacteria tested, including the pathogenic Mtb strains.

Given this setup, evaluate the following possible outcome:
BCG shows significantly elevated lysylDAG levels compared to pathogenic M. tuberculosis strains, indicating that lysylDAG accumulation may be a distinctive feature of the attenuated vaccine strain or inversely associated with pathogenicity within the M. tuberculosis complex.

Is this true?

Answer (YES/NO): NO